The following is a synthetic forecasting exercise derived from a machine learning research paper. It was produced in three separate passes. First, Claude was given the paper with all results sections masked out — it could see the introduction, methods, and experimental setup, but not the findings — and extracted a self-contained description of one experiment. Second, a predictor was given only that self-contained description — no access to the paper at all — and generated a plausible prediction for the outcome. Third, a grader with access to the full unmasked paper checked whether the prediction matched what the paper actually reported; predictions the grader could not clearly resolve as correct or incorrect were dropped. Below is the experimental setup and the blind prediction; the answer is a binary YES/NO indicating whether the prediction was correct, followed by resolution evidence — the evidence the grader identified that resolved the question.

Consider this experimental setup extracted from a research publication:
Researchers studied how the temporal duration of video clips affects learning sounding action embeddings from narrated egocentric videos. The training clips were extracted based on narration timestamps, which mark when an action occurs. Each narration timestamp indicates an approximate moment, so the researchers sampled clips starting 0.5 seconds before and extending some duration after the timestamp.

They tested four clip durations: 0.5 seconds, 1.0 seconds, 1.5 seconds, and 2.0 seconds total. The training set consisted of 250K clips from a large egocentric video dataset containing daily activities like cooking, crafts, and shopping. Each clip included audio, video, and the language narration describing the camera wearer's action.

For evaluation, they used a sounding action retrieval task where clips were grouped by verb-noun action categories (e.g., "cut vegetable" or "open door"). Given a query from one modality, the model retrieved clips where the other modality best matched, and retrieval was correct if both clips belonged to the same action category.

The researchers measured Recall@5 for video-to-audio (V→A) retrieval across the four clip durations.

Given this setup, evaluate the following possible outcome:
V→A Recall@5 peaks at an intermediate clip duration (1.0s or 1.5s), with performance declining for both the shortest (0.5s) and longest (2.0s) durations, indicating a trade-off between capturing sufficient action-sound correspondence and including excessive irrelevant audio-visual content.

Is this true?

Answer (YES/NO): YES